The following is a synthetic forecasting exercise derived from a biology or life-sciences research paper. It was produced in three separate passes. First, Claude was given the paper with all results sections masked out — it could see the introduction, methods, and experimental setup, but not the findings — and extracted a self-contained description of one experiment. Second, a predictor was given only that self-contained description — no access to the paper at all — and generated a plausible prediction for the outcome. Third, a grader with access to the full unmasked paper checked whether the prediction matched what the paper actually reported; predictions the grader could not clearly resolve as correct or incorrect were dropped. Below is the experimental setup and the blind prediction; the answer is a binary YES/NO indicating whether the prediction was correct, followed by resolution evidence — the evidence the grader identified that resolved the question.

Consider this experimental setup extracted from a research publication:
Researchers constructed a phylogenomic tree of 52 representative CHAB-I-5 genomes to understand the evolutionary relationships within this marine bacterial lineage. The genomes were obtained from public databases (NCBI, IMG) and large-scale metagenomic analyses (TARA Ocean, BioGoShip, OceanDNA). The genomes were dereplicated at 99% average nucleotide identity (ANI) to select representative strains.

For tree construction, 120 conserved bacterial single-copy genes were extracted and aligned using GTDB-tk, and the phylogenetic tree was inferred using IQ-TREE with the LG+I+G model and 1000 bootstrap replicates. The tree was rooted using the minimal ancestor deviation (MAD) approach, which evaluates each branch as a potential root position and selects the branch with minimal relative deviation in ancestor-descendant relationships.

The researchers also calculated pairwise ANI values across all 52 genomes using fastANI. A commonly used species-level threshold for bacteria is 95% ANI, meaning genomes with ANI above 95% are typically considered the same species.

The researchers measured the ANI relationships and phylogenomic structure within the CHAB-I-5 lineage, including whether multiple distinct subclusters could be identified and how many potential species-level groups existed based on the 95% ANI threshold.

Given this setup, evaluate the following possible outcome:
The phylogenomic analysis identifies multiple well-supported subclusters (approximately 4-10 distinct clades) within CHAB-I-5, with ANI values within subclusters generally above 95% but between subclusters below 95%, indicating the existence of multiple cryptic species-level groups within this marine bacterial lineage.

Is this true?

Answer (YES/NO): NO